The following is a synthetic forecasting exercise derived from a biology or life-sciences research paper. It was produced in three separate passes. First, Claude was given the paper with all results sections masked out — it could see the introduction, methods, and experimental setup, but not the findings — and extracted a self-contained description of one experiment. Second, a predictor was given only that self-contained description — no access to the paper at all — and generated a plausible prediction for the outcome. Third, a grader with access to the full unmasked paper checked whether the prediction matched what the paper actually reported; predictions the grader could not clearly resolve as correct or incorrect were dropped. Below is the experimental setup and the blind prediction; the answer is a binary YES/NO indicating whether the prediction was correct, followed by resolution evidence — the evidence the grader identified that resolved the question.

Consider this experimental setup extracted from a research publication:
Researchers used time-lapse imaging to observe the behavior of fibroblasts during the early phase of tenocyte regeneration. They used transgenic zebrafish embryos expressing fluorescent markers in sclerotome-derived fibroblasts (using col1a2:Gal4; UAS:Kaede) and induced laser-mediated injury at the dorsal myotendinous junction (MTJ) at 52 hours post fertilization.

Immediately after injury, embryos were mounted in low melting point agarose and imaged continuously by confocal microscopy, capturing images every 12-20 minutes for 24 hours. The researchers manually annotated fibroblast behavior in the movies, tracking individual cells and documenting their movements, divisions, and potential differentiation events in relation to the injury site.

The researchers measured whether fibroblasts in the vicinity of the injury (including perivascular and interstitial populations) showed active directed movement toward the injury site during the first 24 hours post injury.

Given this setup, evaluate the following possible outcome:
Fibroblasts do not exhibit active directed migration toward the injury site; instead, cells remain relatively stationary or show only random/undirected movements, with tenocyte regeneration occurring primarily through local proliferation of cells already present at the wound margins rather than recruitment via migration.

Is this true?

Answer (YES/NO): NO